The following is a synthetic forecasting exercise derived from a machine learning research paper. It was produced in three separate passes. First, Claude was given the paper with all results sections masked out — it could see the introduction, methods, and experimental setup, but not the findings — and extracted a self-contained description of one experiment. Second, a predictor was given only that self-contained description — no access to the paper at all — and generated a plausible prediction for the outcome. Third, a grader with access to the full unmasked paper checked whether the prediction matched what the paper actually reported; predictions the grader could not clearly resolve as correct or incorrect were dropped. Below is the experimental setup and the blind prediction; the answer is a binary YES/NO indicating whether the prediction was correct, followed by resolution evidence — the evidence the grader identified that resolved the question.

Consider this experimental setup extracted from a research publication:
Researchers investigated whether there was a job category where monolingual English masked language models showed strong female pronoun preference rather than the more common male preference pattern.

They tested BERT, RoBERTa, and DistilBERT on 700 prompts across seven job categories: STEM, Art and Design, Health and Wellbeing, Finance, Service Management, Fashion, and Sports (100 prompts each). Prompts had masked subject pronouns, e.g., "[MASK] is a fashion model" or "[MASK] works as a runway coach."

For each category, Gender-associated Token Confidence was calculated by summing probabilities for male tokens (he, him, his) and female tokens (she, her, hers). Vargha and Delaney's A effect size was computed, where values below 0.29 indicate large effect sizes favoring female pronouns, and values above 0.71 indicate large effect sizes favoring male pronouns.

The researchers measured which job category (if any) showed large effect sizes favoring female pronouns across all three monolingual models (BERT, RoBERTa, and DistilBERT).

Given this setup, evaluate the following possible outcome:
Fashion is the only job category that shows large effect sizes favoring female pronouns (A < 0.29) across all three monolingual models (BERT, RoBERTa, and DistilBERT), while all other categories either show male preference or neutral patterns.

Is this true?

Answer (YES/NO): YES